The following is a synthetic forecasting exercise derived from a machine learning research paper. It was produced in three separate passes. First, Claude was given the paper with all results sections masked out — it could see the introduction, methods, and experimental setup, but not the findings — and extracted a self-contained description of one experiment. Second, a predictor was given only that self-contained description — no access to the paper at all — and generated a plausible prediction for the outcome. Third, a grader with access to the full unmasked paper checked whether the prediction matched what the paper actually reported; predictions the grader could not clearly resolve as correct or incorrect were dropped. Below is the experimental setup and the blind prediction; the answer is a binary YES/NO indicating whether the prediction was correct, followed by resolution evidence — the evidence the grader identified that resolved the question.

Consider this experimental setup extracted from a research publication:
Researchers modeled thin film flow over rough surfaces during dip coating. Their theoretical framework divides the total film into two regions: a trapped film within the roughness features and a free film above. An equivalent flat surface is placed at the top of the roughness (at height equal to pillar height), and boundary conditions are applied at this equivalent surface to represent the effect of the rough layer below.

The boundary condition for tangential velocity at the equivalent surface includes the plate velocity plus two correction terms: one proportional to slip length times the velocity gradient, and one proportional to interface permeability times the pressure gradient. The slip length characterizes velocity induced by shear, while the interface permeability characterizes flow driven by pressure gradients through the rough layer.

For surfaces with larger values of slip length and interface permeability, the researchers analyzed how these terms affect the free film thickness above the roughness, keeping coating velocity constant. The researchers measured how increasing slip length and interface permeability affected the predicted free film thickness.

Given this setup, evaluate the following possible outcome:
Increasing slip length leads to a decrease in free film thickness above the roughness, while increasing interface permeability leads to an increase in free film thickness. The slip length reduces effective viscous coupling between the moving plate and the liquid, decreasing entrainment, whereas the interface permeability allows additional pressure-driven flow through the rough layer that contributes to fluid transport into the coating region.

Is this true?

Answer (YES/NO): NO